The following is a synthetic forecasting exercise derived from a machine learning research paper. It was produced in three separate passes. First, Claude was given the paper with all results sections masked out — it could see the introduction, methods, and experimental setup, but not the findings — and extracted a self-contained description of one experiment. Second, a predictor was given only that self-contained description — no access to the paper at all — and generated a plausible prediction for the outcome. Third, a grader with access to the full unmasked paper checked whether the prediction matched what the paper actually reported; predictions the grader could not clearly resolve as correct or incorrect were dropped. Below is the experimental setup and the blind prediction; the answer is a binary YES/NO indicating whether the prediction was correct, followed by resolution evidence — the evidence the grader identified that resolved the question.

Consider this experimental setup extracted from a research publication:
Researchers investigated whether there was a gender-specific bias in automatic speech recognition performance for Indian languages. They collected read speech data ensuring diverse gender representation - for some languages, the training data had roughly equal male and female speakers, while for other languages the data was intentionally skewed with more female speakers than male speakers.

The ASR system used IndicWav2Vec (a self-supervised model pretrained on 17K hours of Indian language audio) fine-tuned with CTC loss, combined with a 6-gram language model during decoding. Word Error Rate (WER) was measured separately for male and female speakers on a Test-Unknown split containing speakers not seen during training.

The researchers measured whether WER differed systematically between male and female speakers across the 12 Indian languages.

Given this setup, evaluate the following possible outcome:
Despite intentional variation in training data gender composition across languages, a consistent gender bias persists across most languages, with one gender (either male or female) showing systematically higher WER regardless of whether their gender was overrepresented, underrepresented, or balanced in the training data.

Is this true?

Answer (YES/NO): NO